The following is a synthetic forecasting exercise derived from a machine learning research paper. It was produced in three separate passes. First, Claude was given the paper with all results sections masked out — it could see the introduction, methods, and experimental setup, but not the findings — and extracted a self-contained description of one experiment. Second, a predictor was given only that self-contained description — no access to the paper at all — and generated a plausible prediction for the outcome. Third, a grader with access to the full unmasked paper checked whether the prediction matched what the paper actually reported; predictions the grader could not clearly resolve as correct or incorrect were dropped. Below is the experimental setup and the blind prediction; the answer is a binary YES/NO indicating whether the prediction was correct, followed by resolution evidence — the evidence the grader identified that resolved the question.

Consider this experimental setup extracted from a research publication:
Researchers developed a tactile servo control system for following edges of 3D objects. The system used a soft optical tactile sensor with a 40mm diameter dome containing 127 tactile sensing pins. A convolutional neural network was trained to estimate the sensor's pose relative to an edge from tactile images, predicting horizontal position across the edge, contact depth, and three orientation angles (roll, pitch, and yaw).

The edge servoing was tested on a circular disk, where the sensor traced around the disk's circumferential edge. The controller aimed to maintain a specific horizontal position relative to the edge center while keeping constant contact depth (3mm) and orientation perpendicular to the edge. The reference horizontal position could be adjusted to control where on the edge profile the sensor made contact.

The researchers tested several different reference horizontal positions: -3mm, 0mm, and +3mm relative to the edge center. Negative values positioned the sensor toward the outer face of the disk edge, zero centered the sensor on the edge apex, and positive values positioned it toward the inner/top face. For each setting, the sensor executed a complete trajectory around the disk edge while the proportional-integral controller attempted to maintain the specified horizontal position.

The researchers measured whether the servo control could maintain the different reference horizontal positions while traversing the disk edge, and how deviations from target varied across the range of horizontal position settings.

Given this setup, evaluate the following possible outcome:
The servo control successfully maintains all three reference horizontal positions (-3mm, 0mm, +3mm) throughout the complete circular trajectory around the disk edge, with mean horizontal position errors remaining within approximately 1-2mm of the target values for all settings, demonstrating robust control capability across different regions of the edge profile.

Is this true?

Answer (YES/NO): YES